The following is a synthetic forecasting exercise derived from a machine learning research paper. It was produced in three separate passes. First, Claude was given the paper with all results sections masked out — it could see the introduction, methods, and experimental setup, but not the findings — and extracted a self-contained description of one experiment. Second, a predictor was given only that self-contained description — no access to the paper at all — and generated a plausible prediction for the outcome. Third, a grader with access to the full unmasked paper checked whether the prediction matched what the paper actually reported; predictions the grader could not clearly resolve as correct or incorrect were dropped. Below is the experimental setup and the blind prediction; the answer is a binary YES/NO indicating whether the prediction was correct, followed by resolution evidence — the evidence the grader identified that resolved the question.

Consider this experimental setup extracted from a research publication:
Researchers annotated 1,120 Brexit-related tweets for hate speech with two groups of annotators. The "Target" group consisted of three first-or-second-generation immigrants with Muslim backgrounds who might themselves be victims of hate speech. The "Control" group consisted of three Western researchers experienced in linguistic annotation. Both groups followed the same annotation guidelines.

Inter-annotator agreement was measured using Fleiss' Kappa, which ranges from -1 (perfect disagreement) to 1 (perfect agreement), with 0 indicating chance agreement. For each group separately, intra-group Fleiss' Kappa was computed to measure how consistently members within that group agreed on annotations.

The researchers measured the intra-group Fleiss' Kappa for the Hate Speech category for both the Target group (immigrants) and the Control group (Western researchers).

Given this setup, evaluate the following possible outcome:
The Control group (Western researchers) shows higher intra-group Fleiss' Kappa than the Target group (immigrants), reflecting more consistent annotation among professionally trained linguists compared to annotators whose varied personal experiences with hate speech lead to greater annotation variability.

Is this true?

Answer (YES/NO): NO